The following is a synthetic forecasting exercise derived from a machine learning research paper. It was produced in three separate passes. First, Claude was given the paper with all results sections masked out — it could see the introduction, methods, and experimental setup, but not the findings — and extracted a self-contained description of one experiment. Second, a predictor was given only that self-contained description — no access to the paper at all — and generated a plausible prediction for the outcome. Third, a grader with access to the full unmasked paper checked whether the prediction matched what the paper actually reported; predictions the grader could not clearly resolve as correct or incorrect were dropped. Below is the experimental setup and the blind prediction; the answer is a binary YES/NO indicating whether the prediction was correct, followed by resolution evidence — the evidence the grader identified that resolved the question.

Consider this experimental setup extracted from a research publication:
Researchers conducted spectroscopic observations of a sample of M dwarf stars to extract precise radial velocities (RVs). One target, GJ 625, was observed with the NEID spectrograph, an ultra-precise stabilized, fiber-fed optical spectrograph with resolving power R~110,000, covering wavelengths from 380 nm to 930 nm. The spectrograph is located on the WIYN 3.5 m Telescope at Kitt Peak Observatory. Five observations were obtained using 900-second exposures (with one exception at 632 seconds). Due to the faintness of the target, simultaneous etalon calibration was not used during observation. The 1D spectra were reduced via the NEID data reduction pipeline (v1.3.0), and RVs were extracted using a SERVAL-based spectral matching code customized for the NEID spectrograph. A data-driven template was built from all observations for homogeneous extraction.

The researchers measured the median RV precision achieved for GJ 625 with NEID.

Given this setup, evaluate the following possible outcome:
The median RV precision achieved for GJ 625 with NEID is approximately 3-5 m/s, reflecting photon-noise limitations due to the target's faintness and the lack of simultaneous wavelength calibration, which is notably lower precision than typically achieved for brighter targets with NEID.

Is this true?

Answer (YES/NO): NO